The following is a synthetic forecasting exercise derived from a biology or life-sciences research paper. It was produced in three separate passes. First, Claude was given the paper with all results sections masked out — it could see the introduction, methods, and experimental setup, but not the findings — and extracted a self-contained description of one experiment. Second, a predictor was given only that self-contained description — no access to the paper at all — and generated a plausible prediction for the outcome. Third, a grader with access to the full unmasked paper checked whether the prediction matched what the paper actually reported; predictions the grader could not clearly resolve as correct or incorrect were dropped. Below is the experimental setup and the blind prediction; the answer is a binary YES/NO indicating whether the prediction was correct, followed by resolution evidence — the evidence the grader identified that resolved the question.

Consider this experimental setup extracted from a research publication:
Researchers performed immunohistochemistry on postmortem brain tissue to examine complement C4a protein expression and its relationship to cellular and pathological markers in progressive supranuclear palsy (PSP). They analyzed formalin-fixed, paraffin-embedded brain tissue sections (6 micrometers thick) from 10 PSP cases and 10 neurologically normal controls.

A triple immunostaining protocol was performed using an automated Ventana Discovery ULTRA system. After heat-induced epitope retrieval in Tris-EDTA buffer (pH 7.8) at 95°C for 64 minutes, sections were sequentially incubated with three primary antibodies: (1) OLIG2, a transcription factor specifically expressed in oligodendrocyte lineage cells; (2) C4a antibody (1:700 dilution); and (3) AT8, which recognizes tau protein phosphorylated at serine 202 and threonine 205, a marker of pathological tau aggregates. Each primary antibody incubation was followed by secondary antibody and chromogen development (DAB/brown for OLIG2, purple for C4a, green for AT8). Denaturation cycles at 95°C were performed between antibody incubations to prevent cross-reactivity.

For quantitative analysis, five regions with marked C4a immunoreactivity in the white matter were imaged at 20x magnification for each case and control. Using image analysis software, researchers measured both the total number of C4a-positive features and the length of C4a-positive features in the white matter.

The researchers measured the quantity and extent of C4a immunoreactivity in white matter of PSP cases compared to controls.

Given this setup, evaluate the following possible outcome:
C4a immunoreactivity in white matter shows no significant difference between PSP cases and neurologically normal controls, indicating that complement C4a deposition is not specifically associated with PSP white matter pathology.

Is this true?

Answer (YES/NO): NO